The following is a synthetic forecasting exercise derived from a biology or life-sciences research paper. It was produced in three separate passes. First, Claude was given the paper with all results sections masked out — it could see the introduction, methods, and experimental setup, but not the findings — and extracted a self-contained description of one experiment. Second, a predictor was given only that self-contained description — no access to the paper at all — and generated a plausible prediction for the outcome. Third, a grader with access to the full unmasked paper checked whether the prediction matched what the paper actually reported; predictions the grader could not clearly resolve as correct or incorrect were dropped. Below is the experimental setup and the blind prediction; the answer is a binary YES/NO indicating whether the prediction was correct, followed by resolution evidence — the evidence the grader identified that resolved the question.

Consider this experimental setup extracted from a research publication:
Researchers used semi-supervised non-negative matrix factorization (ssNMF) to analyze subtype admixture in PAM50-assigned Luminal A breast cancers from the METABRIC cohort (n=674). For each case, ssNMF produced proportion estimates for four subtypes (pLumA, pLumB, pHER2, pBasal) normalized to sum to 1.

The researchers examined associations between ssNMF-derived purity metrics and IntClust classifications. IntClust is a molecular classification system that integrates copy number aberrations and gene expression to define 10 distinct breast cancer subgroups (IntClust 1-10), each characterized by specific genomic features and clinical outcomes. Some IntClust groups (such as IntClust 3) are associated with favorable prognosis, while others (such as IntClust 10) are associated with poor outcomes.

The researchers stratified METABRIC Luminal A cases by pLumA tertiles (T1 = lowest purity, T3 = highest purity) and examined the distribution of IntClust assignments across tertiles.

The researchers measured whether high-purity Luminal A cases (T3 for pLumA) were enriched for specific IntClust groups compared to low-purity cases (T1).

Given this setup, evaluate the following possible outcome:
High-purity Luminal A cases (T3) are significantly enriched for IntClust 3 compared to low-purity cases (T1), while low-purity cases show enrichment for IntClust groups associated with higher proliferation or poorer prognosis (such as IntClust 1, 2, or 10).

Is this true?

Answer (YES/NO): NO